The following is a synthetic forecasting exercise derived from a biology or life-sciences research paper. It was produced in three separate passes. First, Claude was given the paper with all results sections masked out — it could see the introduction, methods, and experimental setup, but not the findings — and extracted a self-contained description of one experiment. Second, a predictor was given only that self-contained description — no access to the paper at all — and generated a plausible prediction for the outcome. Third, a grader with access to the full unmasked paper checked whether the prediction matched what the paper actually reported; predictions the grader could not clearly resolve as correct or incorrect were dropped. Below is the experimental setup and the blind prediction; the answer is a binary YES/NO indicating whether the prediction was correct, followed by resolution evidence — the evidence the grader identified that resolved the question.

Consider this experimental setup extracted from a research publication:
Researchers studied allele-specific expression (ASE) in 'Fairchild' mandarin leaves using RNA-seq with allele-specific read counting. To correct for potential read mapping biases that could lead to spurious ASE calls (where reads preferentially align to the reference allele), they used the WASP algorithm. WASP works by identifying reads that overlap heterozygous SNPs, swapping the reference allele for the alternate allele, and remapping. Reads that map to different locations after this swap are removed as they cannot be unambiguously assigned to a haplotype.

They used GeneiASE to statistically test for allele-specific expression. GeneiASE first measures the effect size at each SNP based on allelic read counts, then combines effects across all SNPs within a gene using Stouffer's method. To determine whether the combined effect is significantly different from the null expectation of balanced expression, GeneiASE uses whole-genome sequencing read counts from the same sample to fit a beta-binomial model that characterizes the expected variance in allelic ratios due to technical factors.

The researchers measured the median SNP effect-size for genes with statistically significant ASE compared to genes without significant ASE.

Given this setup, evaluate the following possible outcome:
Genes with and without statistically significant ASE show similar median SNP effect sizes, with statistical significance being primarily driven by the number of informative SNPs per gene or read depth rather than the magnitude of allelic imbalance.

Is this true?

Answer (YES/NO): NO